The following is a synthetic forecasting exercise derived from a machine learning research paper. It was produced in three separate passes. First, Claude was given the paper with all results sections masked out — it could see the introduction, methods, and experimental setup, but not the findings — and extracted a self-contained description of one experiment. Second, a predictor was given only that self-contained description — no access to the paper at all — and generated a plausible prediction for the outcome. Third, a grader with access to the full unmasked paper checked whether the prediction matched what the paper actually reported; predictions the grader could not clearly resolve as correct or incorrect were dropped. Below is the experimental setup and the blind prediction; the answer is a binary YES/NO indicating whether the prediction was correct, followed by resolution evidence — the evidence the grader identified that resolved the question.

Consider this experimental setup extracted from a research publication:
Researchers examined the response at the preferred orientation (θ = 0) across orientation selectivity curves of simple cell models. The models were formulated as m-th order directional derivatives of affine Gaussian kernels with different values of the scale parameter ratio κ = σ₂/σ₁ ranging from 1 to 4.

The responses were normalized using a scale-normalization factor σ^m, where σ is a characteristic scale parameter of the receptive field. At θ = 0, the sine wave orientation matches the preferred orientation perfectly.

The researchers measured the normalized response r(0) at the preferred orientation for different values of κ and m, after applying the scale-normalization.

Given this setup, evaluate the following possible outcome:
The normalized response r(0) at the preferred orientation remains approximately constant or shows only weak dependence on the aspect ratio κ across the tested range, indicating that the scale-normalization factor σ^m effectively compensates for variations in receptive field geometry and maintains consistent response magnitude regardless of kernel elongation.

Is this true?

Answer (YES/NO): YES